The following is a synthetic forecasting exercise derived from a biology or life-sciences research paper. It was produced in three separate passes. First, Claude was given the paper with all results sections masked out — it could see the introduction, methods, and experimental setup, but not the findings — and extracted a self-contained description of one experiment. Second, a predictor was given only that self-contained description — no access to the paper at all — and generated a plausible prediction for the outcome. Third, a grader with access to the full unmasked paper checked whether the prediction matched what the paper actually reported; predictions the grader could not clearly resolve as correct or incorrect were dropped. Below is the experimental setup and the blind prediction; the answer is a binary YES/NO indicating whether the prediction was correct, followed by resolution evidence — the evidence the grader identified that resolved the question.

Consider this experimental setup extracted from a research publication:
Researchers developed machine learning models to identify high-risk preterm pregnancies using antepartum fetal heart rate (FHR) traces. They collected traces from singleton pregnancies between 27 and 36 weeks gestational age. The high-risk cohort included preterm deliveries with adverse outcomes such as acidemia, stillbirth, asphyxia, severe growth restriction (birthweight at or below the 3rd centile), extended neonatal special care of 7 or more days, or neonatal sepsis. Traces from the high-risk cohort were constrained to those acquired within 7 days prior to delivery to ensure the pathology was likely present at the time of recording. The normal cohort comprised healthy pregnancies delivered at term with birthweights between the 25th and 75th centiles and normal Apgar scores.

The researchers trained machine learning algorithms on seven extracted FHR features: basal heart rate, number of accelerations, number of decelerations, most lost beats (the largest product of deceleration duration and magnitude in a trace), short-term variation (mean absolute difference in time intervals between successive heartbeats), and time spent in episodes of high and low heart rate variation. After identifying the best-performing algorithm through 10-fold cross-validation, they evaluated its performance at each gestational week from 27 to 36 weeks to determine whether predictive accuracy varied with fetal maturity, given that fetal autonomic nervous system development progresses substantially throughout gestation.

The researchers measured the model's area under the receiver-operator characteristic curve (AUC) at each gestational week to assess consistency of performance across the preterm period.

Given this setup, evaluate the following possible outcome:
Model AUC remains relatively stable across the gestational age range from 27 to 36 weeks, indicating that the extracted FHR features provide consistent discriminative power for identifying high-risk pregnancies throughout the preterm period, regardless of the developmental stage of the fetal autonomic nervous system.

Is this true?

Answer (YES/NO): NO